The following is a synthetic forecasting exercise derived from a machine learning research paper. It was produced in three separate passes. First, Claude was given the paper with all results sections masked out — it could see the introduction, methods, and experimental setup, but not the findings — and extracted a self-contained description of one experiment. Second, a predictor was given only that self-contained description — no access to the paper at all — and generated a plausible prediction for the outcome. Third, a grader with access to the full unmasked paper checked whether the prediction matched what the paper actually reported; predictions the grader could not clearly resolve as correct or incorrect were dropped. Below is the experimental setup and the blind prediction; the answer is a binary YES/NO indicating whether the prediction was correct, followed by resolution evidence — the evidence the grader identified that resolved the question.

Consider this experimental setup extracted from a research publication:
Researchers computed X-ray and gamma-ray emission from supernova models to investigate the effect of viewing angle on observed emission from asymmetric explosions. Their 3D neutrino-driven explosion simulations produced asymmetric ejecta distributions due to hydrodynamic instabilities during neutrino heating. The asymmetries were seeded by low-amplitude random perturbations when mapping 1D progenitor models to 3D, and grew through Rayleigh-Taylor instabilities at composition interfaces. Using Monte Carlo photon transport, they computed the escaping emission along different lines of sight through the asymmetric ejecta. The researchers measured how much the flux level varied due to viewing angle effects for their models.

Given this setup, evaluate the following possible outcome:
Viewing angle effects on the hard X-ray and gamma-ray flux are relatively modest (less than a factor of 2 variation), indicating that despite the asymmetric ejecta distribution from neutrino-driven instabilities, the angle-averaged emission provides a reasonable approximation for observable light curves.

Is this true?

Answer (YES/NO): NO